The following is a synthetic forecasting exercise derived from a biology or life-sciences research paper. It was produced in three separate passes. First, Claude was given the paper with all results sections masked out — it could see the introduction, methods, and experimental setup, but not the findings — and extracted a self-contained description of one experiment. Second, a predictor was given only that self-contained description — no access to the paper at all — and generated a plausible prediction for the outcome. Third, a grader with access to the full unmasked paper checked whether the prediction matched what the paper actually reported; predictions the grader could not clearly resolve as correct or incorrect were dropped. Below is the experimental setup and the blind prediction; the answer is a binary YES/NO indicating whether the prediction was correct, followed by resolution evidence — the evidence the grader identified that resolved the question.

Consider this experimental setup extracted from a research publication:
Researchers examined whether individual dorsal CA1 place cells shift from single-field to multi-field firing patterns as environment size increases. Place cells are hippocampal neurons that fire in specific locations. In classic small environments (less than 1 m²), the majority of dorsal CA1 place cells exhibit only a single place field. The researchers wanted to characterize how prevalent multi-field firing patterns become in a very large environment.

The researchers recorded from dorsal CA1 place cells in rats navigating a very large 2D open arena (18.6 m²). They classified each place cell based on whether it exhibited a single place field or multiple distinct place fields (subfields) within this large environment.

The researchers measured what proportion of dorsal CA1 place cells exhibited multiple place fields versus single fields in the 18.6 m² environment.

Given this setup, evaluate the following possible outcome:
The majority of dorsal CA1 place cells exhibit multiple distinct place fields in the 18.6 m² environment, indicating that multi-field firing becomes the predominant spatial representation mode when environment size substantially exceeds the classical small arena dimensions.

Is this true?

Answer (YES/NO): YES